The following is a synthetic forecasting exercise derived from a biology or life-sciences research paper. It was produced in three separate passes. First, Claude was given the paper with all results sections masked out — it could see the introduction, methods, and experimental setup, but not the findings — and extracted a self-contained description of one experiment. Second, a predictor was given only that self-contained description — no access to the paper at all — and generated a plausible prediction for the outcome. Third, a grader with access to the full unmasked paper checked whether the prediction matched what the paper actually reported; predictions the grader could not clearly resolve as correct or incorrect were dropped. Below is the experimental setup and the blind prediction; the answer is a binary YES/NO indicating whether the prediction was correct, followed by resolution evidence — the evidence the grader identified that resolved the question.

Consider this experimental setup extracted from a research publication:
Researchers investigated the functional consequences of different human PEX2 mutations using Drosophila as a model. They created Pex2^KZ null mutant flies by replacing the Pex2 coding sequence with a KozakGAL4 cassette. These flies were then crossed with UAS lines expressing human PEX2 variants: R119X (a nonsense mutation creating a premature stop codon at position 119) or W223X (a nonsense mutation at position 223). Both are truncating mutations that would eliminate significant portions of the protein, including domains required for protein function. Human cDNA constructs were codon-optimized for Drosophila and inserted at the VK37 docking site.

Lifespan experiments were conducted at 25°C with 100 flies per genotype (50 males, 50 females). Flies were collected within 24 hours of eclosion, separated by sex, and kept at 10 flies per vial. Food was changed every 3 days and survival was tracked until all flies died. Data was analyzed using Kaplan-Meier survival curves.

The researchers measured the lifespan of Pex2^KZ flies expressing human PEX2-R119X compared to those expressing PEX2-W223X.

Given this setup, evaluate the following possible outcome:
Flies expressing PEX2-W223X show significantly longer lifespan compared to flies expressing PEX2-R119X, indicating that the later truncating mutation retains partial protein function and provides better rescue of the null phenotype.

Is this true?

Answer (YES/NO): NO